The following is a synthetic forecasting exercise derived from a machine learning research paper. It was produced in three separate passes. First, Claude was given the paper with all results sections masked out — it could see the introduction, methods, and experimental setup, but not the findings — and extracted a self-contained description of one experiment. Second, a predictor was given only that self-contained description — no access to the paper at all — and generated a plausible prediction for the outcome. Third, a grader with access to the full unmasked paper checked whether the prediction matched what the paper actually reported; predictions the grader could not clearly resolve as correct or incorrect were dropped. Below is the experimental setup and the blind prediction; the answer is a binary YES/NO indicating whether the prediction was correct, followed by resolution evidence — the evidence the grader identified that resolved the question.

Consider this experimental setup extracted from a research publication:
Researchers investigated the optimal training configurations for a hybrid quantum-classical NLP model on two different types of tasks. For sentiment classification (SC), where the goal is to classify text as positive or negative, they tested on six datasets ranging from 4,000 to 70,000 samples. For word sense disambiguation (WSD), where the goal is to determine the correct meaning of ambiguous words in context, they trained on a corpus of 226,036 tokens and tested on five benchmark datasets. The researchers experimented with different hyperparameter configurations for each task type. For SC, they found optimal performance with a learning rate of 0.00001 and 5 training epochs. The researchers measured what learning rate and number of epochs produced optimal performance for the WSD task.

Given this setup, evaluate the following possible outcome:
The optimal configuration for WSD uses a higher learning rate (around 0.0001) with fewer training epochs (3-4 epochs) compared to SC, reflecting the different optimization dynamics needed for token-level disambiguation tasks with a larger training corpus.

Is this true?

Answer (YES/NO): NO